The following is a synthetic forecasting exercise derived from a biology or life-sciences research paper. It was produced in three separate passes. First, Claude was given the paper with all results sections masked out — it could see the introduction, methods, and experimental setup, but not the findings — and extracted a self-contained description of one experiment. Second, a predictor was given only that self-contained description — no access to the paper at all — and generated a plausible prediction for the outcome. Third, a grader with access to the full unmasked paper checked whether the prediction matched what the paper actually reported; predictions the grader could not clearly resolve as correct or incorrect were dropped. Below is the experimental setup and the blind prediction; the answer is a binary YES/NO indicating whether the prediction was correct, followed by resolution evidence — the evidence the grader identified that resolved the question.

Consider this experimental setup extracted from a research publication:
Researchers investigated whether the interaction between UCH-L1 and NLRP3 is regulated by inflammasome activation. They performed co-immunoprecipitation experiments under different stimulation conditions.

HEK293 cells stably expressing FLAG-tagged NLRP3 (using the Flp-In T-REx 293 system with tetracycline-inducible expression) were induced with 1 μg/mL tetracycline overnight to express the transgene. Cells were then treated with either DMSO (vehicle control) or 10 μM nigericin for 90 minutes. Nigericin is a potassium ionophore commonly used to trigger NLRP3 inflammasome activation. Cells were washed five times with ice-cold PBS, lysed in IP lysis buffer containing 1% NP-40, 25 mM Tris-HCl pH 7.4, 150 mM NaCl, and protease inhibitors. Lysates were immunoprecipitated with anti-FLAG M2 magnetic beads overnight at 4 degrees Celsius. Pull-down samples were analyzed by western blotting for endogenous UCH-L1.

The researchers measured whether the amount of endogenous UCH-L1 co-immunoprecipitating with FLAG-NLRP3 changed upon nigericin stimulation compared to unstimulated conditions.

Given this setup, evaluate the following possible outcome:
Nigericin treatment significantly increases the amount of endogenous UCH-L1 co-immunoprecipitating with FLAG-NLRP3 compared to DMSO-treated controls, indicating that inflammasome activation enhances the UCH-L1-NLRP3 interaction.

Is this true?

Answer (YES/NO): NO